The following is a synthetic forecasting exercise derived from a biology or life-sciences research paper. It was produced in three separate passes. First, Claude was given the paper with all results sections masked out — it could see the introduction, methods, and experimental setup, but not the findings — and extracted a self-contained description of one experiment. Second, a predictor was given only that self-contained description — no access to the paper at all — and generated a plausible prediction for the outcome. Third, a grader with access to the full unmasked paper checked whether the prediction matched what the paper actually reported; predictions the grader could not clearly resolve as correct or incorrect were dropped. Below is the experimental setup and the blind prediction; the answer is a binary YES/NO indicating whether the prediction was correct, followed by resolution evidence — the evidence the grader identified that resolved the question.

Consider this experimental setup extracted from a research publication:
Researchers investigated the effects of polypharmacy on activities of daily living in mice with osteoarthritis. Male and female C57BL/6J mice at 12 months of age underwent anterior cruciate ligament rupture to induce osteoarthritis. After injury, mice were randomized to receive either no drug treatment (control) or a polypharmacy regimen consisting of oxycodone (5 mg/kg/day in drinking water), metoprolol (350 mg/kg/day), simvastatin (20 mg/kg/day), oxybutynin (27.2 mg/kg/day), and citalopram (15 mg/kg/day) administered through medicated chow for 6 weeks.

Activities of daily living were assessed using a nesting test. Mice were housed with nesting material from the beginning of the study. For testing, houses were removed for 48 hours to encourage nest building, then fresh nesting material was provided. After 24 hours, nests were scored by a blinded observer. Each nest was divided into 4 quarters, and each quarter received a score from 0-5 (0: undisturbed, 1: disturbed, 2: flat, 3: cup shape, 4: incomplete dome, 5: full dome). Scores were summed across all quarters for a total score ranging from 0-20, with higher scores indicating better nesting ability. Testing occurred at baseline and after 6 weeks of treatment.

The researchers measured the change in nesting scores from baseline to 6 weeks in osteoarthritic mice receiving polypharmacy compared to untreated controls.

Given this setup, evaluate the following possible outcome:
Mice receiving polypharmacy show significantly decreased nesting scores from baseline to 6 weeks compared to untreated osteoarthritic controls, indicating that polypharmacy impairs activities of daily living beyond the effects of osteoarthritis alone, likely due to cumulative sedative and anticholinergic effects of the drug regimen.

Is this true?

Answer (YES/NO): YES